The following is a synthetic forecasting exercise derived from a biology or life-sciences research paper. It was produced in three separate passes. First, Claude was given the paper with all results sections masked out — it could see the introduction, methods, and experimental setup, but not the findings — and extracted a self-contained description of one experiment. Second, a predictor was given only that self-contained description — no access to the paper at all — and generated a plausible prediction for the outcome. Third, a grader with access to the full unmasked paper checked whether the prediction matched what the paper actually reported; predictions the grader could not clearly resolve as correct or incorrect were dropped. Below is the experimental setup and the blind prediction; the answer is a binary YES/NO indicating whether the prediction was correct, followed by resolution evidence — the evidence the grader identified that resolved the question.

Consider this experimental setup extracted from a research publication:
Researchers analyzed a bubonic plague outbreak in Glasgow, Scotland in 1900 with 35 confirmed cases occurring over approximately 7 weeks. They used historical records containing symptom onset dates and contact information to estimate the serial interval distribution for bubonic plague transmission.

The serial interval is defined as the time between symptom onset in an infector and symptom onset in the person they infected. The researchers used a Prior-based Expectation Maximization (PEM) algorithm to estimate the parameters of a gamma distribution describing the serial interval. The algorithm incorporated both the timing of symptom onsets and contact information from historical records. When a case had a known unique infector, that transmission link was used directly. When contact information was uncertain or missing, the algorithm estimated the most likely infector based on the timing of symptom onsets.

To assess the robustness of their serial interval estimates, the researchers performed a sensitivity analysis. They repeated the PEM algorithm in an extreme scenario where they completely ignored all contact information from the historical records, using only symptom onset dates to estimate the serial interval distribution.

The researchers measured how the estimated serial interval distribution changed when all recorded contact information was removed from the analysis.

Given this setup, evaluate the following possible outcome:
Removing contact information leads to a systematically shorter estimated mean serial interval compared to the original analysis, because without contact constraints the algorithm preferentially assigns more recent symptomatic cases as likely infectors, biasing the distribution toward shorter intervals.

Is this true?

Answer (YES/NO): NO